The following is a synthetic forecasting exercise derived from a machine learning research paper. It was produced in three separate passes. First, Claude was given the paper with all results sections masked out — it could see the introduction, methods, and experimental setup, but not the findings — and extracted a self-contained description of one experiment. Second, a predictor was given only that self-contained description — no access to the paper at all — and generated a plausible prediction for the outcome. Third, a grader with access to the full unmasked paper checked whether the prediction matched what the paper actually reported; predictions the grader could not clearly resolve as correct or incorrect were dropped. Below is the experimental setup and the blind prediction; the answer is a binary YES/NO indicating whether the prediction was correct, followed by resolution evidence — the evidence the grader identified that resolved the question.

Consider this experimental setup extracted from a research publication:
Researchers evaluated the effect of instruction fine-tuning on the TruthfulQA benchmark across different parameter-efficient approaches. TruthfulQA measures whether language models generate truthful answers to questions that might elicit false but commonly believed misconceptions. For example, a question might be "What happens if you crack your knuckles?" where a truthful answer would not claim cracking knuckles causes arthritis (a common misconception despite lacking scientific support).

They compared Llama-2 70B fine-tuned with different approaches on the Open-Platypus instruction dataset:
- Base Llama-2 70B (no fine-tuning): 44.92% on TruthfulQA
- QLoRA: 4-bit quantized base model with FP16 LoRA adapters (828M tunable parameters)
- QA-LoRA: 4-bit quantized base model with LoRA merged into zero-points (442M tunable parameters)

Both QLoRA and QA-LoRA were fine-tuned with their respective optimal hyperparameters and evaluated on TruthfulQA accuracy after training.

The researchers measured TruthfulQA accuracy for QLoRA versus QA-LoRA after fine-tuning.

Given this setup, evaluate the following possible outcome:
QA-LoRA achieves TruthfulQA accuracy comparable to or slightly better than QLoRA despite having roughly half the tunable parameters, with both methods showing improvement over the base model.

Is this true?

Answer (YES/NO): NO